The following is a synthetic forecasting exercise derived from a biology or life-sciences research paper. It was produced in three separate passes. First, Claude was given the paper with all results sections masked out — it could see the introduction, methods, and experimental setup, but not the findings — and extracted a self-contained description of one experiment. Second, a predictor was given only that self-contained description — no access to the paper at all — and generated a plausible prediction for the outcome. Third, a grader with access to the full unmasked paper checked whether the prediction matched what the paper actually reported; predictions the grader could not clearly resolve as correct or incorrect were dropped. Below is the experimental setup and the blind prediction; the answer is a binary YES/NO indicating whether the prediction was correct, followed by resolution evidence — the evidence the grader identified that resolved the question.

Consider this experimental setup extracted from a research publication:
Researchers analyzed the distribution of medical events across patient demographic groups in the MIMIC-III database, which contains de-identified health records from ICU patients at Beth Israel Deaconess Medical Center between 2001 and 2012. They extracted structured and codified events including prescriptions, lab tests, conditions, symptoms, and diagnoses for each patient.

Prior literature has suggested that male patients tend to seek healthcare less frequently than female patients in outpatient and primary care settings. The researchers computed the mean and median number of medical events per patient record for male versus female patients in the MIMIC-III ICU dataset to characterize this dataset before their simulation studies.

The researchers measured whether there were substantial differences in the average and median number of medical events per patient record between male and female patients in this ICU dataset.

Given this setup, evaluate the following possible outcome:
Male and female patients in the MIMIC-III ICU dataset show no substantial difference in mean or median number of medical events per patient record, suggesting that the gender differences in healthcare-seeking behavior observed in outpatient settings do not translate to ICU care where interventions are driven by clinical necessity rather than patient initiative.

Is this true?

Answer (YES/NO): YES